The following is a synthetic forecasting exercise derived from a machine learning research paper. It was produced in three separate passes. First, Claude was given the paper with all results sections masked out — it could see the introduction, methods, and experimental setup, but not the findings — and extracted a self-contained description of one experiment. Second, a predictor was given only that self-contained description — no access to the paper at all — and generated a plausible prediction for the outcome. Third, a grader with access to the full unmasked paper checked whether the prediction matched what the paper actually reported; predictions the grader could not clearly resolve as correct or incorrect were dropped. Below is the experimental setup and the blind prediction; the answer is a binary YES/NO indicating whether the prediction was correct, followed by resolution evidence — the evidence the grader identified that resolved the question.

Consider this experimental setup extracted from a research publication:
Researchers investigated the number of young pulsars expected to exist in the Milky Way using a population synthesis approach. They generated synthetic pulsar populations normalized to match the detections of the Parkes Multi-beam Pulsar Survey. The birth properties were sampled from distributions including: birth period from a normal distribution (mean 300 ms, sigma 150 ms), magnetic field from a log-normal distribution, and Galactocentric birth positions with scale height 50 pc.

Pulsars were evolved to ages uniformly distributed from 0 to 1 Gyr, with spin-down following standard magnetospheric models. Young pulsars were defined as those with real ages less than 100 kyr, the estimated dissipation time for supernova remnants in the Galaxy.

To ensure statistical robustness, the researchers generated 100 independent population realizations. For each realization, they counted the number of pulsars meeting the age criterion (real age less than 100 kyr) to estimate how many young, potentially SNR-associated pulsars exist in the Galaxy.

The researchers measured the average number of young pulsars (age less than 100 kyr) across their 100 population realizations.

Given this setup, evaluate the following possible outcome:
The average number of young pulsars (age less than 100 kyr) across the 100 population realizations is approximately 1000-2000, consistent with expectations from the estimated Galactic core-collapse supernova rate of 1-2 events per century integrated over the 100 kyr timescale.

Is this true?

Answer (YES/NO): NO